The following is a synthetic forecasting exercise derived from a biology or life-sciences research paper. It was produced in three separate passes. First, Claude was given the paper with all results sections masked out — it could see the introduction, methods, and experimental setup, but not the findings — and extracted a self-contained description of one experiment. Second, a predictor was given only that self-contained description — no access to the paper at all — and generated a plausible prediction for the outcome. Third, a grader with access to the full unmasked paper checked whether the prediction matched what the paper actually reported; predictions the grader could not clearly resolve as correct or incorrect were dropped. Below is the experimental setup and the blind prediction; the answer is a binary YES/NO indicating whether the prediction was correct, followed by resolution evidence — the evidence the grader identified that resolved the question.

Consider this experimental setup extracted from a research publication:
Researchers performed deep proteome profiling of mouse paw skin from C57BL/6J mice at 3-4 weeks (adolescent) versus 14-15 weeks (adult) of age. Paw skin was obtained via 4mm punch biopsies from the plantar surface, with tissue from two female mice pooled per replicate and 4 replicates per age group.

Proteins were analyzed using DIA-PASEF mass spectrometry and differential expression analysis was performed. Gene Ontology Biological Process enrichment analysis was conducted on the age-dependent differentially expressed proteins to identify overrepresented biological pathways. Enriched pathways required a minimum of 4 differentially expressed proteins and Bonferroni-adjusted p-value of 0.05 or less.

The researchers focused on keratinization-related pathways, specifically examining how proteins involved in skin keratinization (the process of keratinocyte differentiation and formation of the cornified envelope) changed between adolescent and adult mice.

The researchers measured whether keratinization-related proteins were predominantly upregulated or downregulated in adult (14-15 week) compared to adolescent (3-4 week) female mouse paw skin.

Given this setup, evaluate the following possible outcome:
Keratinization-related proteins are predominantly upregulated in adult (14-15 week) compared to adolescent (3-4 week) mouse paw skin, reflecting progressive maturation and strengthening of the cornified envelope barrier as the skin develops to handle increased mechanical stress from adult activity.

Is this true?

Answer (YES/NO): YES